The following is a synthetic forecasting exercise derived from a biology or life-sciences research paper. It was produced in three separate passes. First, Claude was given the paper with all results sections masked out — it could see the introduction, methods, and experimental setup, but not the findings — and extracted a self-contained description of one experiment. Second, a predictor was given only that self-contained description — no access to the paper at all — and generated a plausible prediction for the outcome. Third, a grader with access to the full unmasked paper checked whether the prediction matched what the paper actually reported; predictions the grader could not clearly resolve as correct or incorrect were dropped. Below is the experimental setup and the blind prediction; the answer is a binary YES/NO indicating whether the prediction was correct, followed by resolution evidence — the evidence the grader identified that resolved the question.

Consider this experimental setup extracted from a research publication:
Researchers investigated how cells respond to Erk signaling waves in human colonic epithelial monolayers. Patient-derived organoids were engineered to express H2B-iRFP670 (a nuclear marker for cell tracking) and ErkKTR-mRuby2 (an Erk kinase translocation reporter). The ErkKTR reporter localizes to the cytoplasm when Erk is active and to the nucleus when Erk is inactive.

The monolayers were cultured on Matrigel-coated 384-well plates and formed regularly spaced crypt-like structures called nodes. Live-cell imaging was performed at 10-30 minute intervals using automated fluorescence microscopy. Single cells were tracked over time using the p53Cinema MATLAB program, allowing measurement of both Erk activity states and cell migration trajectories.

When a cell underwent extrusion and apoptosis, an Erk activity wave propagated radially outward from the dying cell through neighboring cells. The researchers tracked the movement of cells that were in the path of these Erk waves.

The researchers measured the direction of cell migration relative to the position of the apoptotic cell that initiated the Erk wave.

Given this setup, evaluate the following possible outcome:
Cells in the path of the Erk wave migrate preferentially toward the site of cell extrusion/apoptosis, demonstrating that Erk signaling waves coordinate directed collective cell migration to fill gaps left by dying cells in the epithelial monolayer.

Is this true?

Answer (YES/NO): YES